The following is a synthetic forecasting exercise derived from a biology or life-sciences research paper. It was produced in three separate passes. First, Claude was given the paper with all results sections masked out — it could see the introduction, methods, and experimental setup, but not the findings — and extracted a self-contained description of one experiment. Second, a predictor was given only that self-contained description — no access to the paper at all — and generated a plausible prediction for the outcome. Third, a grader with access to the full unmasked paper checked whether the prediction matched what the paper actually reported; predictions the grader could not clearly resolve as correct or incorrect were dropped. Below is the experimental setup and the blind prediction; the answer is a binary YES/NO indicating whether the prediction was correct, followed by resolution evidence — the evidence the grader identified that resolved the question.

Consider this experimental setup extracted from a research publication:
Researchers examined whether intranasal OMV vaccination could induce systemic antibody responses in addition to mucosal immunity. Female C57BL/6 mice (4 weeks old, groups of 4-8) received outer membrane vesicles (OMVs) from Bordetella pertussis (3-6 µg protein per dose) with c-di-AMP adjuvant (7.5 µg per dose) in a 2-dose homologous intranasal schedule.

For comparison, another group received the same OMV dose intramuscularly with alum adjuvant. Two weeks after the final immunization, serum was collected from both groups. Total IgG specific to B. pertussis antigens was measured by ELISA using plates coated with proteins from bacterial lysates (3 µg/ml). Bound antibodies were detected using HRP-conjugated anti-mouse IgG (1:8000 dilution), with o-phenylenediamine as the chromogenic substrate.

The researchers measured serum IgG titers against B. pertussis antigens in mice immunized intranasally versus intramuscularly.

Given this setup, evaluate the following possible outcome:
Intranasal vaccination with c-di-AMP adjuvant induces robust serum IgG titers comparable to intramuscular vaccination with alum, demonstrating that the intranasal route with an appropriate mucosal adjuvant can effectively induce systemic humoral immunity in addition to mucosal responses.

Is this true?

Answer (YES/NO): NO